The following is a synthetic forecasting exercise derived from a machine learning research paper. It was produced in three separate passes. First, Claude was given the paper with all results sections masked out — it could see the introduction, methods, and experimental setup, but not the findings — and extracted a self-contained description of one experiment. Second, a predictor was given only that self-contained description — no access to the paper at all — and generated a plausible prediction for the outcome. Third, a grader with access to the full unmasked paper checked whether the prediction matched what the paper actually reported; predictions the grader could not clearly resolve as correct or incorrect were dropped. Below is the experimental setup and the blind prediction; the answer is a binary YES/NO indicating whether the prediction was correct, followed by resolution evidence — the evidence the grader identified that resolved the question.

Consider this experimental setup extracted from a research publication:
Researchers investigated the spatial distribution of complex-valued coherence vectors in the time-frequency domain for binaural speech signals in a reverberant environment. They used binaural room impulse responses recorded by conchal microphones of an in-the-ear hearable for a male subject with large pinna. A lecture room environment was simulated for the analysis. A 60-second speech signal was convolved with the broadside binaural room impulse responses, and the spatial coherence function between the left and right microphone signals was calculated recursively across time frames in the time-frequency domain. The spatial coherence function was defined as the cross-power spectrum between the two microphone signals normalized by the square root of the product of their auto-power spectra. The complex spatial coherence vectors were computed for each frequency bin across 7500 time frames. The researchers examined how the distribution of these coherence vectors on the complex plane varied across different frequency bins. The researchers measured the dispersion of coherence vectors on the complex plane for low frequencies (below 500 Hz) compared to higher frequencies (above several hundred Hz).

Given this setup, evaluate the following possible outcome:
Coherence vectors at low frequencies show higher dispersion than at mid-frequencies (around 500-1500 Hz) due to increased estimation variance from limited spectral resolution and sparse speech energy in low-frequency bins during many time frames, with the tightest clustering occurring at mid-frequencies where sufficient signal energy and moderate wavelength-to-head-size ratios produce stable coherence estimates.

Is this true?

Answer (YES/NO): NO